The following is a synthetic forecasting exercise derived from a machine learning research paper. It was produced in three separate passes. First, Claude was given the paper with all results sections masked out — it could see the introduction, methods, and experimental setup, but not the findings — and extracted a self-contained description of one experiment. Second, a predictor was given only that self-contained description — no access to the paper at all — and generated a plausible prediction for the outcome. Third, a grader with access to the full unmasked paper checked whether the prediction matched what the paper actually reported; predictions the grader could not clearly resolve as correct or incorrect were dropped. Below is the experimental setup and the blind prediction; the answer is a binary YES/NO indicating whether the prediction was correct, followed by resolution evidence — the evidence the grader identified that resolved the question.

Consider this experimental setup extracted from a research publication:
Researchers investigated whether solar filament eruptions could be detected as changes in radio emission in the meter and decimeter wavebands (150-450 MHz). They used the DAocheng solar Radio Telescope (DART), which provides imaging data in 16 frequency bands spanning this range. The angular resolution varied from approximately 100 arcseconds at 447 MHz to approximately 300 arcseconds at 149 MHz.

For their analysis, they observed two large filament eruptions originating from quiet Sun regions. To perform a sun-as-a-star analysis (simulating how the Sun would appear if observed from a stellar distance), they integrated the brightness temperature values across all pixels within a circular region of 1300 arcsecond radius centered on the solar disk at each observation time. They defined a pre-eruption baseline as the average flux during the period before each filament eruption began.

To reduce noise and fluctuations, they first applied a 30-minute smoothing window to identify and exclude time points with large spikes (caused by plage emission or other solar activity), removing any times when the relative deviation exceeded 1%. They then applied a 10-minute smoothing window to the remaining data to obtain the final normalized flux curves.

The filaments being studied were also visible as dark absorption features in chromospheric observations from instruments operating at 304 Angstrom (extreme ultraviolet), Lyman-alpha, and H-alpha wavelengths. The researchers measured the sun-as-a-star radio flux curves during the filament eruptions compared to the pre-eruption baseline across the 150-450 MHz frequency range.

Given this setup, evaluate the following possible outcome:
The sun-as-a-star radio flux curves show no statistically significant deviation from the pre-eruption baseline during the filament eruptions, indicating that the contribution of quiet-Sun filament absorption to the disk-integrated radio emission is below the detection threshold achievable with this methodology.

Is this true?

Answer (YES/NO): NO